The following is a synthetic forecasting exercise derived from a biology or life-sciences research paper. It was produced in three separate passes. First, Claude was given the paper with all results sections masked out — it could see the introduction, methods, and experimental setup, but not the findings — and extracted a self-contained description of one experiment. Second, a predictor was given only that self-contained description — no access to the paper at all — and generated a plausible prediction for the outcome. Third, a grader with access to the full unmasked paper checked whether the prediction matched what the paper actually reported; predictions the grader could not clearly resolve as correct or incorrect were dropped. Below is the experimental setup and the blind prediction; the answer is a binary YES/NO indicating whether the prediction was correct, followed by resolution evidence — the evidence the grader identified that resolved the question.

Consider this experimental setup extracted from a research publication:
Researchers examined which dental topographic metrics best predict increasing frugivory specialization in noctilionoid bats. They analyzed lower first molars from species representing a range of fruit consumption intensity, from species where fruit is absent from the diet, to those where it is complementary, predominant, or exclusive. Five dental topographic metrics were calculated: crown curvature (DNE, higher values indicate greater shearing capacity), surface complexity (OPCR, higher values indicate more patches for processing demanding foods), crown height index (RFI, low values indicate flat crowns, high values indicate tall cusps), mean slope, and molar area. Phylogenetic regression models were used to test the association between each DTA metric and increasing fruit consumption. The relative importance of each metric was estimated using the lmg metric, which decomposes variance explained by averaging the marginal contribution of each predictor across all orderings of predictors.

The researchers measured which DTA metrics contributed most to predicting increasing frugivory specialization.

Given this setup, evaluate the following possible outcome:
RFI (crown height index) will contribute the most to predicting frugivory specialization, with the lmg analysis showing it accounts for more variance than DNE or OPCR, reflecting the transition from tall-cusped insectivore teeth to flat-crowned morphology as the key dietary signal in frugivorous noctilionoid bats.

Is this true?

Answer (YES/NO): YES